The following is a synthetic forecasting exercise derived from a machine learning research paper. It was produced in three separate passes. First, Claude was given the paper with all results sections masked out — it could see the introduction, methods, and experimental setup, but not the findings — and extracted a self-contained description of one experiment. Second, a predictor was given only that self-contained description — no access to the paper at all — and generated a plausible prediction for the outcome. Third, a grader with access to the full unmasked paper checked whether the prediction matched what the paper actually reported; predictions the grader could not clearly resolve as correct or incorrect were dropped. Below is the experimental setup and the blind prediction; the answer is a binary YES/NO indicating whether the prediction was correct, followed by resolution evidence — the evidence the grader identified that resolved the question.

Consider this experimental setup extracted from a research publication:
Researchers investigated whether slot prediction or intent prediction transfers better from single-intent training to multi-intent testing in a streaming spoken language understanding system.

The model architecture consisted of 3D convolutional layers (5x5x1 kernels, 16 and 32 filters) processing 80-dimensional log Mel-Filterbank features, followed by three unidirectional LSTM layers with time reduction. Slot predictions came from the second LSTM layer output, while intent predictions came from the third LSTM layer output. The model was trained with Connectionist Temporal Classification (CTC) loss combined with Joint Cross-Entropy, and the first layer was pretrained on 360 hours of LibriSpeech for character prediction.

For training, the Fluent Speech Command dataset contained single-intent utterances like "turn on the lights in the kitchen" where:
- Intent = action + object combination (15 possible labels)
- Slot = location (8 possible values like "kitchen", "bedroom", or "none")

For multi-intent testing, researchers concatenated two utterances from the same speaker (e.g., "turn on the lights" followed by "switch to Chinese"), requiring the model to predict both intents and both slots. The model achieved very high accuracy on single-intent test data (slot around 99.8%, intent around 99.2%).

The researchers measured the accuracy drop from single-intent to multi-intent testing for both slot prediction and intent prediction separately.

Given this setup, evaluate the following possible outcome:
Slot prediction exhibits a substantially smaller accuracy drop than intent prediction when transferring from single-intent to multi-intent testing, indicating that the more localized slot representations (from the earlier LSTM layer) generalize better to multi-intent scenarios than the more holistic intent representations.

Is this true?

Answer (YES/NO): YES